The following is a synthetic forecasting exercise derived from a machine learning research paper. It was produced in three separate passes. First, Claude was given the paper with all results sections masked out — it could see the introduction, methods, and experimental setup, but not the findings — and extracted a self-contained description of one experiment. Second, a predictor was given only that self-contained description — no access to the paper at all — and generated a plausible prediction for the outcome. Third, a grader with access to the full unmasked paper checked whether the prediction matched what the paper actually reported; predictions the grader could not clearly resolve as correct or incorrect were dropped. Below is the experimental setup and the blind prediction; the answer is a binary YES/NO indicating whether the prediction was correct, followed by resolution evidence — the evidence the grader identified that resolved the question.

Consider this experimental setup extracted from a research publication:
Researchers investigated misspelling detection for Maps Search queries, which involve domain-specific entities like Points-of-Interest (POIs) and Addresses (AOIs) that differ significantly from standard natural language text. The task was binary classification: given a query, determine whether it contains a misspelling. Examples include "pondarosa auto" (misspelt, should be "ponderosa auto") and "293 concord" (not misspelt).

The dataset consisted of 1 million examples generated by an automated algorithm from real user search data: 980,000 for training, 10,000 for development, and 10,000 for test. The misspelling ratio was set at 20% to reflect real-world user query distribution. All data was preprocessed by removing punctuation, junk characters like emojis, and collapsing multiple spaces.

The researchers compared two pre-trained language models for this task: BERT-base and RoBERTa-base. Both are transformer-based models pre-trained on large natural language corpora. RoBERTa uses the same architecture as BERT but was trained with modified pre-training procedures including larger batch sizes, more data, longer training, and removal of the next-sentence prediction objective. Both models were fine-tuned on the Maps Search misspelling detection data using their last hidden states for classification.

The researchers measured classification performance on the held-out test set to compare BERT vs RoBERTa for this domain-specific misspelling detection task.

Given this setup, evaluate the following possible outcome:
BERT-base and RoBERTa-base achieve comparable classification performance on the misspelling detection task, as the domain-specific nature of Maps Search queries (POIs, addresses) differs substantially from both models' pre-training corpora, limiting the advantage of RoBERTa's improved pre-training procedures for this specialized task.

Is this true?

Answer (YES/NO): NO